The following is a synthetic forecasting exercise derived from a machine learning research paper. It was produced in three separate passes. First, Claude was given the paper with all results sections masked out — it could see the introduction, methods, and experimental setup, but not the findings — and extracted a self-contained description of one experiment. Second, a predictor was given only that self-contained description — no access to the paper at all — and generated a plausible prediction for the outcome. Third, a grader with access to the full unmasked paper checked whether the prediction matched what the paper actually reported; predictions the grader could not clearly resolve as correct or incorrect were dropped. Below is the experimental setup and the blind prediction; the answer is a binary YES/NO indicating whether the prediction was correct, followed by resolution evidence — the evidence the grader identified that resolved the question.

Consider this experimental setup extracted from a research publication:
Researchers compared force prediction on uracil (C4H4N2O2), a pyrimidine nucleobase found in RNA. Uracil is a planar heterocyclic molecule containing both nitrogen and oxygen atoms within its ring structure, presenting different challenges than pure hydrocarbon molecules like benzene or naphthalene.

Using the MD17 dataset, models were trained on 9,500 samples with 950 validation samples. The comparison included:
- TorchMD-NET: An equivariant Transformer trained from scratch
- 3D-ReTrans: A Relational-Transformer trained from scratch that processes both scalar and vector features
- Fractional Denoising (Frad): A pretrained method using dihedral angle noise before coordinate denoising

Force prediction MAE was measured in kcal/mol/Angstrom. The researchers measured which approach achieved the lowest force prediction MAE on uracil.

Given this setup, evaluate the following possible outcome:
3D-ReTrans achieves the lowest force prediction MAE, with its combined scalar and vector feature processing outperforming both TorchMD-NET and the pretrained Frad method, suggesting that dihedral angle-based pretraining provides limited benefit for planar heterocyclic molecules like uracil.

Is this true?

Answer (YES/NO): YES